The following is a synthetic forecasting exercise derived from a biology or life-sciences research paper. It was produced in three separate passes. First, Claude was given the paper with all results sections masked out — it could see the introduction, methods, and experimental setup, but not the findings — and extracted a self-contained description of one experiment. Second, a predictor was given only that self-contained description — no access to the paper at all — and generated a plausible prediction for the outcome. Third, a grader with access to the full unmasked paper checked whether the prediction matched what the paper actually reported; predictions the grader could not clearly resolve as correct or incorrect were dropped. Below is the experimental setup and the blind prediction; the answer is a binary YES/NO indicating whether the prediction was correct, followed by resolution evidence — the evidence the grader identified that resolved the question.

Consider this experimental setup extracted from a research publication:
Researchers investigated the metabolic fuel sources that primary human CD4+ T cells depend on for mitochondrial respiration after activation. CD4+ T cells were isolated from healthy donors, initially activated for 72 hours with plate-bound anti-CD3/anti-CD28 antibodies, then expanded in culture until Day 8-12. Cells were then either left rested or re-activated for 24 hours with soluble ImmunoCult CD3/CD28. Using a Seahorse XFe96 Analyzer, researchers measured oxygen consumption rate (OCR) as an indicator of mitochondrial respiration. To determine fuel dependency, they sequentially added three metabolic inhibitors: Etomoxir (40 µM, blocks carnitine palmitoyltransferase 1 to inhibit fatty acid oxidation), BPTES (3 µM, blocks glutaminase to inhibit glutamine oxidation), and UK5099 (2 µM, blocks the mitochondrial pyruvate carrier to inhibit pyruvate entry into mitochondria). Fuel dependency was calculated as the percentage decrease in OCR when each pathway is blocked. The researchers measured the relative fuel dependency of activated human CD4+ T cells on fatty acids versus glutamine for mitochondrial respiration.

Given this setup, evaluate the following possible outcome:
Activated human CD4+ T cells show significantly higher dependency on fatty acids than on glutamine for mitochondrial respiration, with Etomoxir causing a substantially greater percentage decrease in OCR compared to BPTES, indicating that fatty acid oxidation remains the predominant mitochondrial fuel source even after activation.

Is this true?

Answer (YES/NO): NO